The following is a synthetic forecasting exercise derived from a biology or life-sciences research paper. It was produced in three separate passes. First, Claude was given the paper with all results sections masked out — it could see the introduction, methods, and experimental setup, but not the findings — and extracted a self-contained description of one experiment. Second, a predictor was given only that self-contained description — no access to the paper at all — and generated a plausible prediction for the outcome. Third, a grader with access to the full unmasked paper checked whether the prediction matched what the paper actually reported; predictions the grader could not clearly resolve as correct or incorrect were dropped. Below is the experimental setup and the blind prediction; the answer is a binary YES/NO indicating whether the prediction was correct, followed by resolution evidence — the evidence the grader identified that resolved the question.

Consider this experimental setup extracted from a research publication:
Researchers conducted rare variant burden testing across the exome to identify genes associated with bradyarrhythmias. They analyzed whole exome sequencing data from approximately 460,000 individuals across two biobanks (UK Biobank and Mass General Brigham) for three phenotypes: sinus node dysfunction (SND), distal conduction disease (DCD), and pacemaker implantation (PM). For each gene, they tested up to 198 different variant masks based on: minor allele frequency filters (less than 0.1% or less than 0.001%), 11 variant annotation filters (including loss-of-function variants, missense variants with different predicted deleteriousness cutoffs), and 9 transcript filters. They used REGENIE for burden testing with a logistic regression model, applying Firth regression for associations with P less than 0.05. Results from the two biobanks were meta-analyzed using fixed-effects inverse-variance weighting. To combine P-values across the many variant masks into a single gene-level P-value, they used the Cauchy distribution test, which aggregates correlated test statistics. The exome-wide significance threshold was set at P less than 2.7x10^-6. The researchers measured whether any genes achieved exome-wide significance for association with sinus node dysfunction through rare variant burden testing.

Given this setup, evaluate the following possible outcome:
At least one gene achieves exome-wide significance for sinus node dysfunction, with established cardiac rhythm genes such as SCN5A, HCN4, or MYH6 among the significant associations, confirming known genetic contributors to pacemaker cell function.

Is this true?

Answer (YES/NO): NO